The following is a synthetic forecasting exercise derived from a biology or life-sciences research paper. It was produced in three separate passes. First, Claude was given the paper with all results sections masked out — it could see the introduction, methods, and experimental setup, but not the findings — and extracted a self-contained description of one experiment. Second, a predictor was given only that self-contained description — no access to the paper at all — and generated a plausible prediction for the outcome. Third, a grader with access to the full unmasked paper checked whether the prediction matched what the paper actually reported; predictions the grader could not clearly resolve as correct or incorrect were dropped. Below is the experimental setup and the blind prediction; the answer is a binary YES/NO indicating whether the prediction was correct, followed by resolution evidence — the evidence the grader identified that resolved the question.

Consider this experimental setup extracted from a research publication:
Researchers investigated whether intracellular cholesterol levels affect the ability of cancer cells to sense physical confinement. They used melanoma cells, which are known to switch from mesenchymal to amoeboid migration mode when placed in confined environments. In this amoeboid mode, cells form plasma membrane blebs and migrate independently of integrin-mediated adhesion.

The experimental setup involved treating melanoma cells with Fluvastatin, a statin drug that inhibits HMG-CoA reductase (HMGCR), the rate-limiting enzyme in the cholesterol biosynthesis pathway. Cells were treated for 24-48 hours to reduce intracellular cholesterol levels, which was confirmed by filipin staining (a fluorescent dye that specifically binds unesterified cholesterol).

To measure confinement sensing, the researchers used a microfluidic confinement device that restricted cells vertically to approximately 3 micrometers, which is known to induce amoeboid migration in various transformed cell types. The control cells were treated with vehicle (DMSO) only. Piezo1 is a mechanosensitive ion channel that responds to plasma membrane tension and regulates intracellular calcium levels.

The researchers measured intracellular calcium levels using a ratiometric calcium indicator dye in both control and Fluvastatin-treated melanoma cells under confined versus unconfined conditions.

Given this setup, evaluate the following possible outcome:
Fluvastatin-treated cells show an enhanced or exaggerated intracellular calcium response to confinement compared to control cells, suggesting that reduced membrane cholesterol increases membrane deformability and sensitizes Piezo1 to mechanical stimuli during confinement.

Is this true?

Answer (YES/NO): NO